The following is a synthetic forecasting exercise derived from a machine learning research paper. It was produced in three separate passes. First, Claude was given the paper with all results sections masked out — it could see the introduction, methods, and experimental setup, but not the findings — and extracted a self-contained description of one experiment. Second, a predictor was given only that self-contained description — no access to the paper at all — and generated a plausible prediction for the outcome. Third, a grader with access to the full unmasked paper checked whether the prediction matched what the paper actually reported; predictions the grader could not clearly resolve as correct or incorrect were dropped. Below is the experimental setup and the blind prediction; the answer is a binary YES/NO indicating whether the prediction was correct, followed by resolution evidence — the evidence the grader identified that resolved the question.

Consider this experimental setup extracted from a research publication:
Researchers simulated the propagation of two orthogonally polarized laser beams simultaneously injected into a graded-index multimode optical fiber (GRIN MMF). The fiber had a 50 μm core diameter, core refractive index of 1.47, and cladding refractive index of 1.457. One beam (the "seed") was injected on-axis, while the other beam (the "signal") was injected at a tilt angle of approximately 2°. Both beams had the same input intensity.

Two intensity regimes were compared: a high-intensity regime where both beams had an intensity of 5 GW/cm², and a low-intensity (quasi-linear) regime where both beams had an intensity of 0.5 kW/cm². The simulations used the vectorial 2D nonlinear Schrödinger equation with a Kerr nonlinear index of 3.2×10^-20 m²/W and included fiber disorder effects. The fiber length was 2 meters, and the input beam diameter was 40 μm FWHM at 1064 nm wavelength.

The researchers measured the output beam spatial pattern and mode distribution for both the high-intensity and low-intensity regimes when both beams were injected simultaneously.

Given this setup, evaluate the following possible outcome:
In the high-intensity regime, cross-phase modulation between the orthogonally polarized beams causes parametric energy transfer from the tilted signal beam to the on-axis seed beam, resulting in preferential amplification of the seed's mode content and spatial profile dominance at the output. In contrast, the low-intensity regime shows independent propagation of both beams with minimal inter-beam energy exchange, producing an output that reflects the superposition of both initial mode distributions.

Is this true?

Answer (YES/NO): NO